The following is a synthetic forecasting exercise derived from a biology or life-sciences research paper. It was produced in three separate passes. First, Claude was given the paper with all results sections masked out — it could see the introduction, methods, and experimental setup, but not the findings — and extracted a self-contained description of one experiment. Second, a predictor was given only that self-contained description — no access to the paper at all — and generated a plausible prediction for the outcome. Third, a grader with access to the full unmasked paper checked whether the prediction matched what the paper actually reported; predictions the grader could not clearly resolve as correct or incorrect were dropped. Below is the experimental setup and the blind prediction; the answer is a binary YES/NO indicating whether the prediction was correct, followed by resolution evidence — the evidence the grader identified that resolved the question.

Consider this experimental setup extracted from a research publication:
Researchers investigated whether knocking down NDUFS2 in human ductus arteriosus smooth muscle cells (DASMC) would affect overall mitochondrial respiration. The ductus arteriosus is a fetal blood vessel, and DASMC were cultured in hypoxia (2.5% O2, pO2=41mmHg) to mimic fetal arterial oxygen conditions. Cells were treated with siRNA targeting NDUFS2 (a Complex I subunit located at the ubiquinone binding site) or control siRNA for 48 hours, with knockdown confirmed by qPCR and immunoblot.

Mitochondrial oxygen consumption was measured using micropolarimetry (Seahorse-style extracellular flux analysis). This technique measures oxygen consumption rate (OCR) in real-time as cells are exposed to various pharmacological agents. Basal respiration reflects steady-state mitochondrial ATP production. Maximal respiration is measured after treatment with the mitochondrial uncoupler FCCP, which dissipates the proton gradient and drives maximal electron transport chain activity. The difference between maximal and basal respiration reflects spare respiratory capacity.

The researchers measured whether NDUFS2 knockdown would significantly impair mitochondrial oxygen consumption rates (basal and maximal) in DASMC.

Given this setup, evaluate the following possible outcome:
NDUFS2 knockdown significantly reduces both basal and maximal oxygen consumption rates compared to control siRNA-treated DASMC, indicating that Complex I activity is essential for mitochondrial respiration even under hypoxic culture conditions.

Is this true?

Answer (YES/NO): NO